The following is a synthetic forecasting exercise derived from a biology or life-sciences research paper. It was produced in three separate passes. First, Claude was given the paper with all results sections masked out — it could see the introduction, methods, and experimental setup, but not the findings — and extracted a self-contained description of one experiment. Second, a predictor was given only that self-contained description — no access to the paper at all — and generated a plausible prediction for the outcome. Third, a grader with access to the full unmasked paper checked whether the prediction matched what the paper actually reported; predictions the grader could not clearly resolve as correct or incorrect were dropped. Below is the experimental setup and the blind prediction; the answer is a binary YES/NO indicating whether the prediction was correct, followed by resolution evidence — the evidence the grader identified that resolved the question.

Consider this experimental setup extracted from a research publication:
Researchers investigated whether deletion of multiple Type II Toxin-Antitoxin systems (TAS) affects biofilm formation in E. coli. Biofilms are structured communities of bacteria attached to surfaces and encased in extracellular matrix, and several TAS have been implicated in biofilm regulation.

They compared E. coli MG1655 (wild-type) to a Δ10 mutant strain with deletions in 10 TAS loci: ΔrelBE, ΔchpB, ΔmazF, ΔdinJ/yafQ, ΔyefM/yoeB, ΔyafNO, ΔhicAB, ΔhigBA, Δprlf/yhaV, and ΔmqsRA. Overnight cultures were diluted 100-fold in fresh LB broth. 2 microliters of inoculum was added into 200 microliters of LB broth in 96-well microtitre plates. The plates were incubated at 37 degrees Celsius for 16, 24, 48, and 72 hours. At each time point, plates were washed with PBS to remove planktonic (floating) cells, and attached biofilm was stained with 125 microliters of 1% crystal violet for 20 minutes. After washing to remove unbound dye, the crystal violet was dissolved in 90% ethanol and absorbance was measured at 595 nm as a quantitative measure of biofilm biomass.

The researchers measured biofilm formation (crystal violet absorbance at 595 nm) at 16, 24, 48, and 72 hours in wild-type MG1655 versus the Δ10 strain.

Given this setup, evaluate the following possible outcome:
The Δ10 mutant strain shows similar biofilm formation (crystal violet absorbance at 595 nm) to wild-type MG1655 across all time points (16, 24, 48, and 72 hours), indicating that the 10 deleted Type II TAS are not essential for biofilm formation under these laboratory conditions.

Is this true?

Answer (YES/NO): NO